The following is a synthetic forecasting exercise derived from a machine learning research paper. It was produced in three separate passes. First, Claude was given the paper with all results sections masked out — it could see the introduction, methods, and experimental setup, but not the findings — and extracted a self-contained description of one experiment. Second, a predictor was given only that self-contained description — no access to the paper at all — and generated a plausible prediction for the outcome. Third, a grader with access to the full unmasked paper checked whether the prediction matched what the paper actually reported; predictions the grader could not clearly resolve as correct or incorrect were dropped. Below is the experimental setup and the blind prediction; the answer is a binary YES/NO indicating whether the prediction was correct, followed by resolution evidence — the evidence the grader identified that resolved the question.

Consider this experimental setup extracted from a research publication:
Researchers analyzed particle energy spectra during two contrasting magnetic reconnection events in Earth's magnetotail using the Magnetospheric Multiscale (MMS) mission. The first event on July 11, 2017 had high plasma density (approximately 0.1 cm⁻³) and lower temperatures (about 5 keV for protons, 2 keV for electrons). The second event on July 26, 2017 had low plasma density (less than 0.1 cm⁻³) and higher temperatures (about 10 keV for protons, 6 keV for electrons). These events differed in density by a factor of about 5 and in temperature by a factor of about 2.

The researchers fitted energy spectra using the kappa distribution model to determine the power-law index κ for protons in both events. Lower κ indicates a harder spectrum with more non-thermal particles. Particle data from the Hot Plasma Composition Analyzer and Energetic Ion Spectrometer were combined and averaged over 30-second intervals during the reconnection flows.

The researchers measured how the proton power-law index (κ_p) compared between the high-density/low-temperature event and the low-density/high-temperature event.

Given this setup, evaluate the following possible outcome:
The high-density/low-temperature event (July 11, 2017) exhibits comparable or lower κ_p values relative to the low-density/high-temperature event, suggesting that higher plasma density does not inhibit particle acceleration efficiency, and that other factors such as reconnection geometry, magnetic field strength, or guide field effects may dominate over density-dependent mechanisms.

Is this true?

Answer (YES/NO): YES